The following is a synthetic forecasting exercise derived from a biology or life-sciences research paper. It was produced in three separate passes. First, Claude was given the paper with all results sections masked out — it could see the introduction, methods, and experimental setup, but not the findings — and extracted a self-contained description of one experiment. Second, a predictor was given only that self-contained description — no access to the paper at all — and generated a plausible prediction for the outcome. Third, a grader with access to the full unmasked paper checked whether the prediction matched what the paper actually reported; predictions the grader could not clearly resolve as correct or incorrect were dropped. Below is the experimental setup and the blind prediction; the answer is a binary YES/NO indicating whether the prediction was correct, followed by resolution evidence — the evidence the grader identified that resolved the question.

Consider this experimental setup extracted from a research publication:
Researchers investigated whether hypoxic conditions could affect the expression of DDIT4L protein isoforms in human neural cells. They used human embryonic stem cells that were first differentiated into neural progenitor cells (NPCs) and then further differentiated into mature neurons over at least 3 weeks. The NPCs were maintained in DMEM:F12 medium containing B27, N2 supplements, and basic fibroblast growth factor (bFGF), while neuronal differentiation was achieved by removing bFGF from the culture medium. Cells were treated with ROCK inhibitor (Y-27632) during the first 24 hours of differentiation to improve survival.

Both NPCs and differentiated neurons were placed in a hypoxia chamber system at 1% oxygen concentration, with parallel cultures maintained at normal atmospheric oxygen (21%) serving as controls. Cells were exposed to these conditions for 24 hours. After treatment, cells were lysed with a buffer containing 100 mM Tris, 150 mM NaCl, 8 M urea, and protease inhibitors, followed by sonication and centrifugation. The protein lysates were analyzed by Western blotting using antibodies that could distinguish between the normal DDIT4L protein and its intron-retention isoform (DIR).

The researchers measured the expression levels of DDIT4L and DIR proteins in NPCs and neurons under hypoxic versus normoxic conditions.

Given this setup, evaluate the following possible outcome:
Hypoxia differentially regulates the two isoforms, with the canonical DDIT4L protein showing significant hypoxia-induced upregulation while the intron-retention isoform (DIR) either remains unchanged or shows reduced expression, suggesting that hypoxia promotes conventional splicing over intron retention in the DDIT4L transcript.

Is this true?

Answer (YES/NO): NO